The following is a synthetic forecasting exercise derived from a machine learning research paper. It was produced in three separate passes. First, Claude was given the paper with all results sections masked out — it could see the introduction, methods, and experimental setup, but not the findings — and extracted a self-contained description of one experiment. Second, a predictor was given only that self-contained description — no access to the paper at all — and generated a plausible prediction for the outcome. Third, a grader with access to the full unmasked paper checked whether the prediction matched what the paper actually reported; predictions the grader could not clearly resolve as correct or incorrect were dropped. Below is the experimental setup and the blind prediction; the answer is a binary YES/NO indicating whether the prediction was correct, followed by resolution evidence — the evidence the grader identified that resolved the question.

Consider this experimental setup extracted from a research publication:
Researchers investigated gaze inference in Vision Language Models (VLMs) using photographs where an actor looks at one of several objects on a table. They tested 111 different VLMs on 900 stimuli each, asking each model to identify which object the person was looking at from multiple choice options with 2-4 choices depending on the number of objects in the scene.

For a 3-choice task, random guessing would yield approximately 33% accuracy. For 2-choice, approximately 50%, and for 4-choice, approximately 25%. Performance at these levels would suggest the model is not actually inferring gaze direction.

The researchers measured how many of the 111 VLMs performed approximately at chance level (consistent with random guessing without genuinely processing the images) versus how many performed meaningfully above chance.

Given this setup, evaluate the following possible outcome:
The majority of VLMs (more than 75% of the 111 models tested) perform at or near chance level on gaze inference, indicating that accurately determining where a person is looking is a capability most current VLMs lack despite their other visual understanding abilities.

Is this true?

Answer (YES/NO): YES